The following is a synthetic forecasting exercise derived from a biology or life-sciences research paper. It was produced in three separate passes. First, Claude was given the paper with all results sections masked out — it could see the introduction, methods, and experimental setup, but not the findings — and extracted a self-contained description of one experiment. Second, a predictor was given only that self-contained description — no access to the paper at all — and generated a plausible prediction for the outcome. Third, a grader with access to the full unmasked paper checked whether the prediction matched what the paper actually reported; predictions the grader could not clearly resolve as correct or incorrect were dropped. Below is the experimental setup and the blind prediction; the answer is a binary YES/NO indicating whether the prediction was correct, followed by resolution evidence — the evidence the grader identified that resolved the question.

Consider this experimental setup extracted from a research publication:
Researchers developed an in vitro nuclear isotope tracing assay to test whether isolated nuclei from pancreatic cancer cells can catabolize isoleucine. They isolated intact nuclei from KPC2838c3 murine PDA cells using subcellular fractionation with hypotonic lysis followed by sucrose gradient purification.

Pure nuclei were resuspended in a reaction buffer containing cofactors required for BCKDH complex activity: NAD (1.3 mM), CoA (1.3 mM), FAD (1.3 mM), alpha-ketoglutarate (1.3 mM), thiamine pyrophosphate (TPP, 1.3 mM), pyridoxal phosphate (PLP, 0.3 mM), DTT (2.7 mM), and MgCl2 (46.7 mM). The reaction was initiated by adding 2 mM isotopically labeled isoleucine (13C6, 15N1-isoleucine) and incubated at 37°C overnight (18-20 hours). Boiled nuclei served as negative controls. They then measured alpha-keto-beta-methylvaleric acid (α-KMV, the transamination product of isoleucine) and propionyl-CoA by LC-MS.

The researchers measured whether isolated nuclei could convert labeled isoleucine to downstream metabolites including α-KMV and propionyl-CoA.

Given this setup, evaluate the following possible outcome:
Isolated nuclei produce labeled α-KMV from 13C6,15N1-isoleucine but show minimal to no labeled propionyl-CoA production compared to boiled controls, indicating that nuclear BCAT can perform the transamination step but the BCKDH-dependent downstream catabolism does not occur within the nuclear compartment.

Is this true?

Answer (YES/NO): NO